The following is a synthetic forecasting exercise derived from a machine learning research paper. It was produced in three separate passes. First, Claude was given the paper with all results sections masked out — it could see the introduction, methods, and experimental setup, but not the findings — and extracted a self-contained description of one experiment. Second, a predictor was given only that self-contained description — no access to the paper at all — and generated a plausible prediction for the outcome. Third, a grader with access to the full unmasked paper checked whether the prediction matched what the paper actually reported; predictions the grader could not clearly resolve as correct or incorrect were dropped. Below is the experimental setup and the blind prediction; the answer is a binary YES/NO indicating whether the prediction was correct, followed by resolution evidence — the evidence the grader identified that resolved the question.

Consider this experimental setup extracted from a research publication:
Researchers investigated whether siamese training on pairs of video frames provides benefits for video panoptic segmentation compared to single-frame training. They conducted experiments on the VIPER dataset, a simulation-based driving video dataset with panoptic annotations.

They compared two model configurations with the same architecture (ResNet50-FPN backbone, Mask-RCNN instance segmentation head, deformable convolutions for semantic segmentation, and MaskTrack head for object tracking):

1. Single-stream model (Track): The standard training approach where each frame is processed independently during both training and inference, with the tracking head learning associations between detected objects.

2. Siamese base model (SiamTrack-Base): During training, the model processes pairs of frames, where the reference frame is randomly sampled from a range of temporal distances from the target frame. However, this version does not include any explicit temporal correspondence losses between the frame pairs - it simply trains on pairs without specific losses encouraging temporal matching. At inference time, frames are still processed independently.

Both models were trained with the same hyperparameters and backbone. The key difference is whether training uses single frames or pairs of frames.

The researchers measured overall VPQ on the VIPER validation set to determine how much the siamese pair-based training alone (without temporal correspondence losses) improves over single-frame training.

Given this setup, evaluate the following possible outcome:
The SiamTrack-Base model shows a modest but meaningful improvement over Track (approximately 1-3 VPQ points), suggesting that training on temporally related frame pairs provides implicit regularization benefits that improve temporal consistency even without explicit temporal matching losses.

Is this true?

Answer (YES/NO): YES